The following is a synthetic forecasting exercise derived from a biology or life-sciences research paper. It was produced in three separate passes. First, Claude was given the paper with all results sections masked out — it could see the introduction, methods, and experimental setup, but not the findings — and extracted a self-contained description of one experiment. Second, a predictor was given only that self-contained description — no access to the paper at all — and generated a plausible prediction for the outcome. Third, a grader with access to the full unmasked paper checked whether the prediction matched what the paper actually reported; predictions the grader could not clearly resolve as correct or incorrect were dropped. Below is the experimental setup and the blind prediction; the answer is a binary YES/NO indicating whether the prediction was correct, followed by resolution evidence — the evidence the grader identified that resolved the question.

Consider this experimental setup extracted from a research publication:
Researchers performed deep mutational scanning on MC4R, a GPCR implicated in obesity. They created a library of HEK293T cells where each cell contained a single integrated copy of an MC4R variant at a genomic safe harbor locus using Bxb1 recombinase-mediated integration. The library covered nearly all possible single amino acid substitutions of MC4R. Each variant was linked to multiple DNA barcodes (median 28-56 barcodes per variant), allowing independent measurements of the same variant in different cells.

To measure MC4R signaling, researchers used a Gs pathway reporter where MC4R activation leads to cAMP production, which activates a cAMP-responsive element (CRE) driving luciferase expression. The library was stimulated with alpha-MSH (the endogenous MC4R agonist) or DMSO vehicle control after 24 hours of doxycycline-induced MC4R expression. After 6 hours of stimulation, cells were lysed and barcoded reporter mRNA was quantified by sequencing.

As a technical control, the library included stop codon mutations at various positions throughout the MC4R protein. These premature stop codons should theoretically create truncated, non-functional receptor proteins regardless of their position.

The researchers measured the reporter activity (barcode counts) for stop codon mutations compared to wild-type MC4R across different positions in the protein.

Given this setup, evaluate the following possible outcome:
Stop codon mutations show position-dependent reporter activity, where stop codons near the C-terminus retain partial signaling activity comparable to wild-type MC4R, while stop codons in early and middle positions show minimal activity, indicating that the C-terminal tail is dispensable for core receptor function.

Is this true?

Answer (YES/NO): NO